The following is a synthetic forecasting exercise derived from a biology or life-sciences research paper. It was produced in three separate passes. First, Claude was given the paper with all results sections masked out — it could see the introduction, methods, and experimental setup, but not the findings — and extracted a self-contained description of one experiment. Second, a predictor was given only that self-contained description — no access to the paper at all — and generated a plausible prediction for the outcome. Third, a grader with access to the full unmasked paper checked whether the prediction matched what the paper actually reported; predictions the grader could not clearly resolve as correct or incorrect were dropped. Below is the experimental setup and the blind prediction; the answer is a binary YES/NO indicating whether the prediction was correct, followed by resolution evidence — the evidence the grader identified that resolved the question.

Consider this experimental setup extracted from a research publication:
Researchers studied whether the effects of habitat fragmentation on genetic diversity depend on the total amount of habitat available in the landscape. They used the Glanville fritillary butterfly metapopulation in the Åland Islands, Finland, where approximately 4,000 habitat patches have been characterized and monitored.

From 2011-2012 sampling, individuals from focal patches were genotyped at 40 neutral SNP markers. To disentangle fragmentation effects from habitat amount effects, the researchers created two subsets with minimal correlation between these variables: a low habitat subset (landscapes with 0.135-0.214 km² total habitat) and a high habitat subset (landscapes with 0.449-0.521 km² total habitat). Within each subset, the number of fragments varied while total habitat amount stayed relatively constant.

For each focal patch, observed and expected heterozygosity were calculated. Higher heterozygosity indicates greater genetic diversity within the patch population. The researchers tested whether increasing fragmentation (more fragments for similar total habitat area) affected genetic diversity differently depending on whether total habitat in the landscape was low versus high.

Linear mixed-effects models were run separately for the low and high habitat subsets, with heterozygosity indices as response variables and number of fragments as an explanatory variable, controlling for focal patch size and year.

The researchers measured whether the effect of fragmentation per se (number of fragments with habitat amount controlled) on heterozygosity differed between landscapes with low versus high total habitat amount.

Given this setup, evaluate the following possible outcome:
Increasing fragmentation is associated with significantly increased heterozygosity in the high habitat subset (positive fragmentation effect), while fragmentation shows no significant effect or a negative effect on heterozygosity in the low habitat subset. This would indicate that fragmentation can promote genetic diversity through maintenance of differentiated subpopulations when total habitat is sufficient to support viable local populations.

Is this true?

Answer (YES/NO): NO